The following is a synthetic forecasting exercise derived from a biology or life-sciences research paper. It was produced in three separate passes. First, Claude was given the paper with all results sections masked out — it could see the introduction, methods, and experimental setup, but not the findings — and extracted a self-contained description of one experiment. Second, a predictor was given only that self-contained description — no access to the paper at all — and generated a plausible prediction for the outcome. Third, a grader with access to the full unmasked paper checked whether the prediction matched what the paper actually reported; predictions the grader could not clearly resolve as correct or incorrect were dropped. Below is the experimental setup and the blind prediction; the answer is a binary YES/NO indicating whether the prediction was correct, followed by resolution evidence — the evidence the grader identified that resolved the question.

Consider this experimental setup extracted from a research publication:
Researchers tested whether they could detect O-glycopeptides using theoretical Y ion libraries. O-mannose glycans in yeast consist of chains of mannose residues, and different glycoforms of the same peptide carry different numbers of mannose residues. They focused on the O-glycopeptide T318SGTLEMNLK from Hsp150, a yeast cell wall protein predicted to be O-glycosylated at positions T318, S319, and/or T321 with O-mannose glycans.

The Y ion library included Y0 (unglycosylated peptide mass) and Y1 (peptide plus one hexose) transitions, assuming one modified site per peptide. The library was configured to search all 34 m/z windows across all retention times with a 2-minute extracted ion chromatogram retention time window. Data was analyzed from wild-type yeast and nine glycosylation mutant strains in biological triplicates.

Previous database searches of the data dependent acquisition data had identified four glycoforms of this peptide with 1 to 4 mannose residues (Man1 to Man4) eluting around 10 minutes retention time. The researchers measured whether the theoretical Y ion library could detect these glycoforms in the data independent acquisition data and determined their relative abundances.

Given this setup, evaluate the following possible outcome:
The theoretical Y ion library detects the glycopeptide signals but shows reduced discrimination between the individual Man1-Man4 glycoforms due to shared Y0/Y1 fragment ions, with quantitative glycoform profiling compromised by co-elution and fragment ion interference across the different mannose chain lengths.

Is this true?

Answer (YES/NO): NO